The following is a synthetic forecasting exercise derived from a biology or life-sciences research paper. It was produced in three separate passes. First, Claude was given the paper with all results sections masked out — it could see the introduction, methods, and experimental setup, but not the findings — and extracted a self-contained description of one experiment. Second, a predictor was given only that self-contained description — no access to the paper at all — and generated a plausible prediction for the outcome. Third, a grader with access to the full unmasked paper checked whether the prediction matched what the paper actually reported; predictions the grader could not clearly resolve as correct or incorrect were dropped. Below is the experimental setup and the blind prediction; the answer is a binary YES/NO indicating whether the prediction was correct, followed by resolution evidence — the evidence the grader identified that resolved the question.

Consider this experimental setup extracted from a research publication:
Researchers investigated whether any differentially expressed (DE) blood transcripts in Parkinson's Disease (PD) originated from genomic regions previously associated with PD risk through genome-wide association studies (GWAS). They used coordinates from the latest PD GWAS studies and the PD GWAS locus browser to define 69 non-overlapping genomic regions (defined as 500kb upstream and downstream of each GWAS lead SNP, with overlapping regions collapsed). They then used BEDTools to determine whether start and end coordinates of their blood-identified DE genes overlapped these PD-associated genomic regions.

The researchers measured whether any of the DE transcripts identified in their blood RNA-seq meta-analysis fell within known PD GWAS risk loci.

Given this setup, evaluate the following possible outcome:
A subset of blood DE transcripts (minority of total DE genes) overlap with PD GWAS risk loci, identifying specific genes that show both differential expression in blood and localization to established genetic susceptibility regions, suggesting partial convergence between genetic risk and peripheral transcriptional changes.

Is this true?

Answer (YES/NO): YES